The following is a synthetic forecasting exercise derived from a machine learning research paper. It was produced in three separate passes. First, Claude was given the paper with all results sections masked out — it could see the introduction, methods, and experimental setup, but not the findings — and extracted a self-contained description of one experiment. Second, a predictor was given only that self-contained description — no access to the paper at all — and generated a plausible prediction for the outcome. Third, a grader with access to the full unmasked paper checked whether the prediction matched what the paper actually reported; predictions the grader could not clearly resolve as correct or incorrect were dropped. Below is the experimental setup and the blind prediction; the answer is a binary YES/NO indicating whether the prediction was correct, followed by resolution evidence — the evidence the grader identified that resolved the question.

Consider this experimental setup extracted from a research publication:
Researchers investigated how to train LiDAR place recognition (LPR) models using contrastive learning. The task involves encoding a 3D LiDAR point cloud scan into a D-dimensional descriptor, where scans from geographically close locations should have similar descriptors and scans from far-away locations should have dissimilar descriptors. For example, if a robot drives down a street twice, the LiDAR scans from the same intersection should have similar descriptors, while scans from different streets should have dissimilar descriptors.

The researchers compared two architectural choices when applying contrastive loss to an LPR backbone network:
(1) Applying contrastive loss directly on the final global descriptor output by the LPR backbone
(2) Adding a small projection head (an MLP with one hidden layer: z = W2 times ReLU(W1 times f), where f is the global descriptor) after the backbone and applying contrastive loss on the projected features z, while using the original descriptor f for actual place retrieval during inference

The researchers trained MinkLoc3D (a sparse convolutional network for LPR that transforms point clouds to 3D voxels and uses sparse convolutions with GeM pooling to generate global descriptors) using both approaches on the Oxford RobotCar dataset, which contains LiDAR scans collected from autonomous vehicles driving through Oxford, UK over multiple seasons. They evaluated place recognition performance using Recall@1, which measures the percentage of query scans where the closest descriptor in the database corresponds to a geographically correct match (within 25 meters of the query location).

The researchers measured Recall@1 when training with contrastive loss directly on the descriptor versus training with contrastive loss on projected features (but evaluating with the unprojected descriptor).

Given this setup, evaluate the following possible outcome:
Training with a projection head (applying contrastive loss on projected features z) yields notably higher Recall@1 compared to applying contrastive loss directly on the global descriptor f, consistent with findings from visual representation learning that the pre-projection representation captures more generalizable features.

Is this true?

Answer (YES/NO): YES